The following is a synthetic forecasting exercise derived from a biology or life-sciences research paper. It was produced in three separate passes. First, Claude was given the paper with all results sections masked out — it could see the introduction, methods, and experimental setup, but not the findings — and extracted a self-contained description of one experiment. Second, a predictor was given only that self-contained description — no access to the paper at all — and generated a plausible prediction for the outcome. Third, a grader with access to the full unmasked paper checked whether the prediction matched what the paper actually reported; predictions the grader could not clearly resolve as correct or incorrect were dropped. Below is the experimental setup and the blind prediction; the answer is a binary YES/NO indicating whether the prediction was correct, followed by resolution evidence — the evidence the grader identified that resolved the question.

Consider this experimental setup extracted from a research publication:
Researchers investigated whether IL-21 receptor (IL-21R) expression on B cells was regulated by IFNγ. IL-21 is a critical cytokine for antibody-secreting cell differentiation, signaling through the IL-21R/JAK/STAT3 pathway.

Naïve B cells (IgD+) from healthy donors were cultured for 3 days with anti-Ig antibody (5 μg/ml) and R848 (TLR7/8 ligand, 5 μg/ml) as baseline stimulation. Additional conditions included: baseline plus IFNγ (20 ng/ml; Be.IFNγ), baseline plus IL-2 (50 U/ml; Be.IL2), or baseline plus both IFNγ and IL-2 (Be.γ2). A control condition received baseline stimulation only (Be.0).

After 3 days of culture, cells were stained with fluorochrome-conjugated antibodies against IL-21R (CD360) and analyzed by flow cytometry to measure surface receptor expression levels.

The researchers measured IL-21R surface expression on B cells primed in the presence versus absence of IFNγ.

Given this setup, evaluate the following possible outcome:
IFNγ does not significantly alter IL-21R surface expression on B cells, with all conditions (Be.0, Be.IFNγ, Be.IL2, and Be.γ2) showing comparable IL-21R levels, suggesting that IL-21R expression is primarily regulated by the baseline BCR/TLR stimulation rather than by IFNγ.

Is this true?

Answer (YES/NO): NO